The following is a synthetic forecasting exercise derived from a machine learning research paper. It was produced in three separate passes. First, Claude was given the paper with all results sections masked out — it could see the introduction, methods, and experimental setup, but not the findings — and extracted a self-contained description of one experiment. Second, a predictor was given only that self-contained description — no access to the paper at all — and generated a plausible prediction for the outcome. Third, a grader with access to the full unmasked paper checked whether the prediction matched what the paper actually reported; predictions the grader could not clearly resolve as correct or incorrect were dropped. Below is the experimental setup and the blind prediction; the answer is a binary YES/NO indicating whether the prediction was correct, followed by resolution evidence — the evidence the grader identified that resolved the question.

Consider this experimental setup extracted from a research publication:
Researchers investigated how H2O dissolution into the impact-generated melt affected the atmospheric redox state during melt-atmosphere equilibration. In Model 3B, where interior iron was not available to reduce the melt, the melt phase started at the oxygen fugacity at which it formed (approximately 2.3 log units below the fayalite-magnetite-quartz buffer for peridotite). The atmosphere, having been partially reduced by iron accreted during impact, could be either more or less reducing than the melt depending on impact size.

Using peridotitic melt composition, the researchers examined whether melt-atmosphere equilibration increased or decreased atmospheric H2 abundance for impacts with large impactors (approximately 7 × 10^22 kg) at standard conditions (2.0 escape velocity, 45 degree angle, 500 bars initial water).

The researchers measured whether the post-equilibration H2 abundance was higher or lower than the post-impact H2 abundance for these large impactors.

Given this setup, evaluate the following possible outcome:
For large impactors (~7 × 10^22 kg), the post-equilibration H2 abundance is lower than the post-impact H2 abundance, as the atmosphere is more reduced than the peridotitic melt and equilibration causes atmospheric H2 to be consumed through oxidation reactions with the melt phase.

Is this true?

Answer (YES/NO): NO